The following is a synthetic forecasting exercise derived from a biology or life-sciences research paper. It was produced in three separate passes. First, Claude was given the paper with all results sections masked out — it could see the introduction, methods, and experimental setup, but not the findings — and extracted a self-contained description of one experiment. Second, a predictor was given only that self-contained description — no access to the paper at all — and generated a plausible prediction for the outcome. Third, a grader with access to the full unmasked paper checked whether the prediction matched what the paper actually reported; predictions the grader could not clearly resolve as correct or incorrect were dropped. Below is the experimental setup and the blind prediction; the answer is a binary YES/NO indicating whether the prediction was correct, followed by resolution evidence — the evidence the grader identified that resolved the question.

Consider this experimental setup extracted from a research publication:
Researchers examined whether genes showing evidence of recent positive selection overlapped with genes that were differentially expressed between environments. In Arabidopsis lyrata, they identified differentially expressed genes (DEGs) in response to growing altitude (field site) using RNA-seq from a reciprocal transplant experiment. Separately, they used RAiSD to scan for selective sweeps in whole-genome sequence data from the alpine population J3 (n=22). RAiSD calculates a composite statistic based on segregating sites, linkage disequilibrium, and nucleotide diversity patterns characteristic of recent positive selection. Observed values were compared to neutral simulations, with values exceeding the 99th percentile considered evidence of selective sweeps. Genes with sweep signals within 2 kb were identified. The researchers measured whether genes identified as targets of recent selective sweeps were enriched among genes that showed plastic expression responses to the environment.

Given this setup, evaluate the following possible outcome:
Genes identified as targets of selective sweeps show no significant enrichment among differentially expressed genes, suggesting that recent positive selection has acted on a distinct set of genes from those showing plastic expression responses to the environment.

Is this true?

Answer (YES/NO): NO